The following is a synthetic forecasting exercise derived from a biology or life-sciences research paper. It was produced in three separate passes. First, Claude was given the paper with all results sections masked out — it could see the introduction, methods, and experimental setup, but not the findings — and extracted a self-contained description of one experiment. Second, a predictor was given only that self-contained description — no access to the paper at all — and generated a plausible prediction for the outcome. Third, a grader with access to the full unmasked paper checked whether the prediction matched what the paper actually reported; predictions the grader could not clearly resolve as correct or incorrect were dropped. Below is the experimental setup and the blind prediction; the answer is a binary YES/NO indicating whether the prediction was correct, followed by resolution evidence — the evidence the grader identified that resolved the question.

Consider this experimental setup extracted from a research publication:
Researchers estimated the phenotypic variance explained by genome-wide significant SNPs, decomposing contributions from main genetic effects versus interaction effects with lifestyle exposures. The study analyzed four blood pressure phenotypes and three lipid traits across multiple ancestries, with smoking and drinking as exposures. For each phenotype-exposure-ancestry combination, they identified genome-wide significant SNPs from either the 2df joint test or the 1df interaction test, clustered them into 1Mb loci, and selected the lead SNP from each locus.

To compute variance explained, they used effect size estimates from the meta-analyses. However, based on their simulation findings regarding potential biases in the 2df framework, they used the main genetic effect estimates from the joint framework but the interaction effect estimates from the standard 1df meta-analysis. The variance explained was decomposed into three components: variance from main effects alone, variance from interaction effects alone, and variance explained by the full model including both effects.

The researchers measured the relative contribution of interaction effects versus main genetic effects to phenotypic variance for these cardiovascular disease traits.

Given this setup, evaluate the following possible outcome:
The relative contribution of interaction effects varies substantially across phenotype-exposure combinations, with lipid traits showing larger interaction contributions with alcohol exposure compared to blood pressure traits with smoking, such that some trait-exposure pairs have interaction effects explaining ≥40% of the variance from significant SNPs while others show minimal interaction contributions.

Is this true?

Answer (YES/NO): NO